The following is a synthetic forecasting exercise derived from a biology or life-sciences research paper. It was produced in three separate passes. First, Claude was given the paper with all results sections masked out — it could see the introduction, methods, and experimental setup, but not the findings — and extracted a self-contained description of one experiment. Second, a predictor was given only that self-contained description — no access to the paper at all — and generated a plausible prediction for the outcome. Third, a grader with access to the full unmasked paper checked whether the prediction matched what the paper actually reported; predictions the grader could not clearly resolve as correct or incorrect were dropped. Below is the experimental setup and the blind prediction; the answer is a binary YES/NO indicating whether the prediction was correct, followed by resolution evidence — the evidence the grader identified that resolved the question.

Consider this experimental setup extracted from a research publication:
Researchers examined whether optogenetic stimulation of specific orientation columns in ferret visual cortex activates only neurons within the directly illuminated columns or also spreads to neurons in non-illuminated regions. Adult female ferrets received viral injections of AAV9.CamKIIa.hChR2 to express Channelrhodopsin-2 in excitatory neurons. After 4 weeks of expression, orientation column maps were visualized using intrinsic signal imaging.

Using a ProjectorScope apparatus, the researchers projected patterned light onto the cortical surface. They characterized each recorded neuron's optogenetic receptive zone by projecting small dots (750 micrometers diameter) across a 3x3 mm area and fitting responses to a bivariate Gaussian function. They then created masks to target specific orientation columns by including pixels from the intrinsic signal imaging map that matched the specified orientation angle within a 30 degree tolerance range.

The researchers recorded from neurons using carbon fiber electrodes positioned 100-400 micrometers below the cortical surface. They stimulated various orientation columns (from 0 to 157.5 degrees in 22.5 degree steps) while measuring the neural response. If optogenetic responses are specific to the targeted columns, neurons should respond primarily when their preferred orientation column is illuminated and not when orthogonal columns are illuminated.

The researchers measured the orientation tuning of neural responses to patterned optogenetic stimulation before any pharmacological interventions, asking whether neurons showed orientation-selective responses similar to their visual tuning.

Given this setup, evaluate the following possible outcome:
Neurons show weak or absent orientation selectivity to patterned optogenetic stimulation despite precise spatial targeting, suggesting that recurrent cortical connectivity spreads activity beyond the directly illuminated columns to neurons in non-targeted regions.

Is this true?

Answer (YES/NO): YES